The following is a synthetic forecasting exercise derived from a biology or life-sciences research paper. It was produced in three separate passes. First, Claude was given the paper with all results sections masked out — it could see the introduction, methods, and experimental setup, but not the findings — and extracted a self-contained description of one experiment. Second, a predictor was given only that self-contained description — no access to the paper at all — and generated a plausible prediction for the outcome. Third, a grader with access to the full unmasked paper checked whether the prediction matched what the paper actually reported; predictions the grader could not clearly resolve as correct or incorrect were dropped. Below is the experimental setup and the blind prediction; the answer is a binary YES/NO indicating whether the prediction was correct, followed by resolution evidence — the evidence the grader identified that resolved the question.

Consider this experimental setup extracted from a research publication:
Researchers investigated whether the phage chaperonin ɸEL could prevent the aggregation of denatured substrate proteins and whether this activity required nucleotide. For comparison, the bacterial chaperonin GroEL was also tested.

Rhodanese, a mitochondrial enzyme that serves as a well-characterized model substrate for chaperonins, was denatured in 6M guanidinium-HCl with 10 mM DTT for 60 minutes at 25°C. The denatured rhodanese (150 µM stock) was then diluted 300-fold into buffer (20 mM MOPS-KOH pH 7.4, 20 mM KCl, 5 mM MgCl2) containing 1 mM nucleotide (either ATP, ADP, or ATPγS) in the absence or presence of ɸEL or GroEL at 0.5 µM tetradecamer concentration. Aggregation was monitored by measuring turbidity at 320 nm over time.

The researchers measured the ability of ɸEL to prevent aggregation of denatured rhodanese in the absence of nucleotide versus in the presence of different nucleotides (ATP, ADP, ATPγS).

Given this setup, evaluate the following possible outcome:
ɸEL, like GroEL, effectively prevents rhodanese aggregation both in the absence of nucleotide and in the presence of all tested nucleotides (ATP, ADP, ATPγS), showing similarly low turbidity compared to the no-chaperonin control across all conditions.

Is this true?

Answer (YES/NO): NO